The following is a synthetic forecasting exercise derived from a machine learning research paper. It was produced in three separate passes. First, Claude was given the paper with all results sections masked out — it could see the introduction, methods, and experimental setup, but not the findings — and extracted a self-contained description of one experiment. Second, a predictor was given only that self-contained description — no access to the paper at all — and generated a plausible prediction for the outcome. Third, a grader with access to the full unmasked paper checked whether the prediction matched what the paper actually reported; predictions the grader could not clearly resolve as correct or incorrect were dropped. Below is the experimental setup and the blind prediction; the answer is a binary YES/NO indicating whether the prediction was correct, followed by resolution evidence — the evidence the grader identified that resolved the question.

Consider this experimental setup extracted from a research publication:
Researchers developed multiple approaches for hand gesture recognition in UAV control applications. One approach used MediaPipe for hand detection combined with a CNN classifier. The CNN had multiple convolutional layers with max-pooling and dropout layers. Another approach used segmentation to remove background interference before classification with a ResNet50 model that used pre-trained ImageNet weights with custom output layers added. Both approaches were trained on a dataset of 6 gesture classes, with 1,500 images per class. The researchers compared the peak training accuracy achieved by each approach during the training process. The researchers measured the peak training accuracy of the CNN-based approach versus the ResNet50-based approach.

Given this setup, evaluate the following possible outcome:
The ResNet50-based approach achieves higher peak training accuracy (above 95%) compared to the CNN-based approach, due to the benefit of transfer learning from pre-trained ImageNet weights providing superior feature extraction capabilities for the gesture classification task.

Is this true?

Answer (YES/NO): YES